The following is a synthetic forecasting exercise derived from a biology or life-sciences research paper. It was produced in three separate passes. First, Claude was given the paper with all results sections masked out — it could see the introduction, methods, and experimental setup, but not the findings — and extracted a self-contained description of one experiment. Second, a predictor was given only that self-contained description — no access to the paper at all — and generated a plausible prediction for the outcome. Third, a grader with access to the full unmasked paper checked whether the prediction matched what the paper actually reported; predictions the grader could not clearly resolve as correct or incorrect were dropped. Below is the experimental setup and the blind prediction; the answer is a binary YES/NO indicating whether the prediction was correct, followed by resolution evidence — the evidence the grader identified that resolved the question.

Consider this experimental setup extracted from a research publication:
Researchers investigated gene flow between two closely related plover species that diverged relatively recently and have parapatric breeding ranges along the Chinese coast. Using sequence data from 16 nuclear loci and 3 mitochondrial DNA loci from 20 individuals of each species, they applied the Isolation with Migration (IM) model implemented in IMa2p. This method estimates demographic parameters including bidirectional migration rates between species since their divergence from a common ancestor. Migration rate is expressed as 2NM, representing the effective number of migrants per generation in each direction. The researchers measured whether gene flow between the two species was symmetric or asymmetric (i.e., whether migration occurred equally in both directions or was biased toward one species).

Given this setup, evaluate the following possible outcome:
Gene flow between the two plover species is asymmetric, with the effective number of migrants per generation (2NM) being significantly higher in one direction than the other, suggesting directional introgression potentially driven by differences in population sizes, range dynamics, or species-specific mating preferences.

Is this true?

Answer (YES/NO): NO